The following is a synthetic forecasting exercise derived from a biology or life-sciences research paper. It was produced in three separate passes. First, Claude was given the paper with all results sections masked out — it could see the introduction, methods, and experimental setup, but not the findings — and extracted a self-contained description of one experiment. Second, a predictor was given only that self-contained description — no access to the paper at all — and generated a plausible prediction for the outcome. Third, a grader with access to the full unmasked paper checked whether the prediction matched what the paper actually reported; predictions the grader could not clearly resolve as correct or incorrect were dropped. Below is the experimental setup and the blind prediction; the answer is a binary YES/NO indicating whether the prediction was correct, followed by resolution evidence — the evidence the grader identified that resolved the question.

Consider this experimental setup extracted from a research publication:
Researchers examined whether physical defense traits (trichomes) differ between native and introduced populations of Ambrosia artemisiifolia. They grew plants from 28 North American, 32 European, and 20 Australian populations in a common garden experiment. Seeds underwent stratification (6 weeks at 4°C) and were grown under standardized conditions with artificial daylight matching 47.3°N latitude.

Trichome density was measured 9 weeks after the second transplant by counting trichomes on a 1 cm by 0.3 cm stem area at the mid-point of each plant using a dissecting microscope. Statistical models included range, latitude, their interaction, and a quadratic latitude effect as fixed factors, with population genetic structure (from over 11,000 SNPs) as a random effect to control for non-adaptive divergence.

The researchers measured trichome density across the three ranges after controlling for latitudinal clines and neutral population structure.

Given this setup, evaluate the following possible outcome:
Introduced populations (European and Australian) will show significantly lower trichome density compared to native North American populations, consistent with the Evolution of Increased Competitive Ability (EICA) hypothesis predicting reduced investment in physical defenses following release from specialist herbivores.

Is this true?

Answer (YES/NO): NO